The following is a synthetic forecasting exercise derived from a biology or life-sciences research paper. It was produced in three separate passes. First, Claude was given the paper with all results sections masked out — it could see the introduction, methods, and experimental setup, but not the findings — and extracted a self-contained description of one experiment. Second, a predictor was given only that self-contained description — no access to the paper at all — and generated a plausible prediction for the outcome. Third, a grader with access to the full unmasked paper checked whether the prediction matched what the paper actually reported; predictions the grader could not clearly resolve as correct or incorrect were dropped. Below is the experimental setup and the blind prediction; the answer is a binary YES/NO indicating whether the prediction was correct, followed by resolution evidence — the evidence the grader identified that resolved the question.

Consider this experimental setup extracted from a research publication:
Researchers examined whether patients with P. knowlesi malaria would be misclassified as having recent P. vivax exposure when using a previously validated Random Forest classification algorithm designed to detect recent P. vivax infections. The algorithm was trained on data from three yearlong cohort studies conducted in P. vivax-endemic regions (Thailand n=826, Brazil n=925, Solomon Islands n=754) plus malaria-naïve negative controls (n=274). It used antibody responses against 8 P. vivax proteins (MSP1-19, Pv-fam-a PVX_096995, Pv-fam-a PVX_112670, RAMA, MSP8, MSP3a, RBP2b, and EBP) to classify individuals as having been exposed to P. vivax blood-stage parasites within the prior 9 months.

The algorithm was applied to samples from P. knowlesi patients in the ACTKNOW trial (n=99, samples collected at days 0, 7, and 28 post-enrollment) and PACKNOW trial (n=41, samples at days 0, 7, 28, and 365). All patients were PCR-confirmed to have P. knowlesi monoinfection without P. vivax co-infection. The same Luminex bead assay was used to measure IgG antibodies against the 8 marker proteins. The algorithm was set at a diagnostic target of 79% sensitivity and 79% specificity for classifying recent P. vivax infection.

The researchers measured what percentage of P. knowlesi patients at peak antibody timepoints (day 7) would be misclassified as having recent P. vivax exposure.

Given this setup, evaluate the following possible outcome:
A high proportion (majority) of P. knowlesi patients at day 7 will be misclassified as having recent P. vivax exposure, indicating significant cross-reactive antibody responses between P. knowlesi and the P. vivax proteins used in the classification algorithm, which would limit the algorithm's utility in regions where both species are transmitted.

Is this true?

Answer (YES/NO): YES